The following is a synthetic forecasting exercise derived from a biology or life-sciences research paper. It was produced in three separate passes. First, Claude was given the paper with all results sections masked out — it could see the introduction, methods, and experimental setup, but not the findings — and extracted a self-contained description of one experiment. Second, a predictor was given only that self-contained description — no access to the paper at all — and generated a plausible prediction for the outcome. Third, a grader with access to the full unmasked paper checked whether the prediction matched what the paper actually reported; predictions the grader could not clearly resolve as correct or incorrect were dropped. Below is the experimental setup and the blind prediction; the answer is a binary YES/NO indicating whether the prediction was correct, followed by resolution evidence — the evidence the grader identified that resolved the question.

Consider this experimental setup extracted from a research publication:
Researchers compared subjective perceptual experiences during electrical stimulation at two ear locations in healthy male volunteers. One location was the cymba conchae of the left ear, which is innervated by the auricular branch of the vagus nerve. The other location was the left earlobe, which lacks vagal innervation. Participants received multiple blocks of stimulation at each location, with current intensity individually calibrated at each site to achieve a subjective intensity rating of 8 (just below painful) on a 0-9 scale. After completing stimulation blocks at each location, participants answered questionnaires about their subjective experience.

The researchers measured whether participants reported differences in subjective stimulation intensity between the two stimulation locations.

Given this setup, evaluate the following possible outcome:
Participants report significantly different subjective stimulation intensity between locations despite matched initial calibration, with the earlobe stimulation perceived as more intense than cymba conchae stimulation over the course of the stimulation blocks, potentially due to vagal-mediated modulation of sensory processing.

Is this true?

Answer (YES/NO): NO